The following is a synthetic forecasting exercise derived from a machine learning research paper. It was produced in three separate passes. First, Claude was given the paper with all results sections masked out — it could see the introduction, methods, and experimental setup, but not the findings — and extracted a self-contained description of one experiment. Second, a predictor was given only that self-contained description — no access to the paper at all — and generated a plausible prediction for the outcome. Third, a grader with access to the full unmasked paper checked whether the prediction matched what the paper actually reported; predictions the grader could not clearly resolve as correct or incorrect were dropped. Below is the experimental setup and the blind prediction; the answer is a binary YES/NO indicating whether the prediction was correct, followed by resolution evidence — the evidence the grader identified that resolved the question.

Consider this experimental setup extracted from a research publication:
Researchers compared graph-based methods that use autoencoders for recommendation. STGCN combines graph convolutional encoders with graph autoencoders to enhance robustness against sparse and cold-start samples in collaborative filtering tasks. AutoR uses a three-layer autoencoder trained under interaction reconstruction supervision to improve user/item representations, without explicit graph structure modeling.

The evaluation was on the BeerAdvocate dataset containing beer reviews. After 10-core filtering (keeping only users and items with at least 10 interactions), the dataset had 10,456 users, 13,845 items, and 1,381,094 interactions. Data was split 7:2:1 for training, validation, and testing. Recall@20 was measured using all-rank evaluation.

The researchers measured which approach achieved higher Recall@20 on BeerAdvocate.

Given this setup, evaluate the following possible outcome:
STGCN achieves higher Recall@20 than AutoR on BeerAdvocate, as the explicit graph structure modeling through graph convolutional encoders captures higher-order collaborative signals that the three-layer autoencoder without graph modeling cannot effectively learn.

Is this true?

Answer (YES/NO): YES